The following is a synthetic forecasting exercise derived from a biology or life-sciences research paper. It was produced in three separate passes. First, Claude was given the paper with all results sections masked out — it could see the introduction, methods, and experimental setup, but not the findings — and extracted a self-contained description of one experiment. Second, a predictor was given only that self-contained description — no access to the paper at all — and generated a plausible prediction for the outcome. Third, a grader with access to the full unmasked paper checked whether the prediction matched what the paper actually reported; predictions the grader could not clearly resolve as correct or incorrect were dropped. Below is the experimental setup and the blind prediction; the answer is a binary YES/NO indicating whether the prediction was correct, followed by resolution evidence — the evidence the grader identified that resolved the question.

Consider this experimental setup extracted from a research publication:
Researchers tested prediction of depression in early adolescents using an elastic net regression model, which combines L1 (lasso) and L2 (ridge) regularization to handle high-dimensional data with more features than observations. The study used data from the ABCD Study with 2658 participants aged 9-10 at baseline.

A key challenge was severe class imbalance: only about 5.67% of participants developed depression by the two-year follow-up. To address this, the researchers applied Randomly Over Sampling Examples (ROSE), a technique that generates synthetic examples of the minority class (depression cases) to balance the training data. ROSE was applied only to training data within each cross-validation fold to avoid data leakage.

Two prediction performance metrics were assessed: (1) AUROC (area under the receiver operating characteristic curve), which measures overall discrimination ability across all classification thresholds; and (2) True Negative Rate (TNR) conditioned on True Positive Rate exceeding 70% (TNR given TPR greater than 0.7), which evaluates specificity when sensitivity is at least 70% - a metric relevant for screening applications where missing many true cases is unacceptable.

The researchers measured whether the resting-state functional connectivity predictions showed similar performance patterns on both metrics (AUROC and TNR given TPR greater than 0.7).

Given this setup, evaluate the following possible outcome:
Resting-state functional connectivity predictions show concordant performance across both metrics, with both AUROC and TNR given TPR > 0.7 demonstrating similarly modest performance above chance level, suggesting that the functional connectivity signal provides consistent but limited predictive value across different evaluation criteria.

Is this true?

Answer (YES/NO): YES